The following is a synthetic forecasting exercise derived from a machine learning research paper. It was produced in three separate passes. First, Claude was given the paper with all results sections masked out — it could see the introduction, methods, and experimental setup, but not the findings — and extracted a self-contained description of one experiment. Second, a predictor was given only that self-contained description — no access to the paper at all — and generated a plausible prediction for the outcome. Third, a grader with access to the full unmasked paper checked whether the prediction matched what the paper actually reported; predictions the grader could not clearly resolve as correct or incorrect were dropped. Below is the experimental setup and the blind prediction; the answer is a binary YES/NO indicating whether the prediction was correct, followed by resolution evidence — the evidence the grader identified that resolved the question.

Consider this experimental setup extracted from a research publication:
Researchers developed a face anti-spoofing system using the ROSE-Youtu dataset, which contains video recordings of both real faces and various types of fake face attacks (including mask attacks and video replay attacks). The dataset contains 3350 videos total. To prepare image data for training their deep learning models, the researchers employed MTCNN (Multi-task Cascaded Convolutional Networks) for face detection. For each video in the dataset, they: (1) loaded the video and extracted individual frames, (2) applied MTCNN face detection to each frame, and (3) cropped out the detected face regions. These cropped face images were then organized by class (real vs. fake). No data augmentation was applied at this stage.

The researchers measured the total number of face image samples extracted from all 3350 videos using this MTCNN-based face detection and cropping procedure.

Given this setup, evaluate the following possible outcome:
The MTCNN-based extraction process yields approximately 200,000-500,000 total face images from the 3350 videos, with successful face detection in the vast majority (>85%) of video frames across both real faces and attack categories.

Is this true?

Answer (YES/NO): NO